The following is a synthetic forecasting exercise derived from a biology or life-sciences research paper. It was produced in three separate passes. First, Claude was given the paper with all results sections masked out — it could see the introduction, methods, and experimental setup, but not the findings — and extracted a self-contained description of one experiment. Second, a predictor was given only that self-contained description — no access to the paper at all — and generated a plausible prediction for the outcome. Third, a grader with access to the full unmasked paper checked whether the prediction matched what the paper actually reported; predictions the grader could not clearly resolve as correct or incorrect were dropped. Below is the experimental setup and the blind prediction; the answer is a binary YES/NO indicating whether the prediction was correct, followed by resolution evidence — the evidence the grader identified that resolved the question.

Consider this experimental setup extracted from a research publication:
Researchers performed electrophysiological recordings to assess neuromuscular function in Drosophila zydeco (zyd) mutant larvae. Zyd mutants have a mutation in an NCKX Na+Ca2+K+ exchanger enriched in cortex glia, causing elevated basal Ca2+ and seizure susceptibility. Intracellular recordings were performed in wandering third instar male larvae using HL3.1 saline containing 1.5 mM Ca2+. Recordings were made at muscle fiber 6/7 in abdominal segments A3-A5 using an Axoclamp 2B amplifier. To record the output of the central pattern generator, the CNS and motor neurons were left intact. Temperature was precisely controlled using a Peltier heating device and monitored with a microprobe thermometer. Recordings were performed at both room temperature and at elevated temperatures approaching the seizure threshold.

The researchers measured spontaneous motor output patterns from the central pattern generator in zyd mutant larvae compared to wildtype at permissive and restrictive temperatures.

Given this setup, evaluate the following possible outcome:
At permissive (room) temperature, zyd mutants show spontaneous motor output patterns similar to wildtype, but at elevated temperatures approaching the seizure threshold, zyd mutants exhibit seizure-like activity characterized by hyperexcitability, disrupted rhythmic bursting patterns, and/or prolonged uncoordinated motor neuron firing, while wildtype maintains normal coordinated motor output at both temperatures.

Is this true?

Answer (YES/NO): YES